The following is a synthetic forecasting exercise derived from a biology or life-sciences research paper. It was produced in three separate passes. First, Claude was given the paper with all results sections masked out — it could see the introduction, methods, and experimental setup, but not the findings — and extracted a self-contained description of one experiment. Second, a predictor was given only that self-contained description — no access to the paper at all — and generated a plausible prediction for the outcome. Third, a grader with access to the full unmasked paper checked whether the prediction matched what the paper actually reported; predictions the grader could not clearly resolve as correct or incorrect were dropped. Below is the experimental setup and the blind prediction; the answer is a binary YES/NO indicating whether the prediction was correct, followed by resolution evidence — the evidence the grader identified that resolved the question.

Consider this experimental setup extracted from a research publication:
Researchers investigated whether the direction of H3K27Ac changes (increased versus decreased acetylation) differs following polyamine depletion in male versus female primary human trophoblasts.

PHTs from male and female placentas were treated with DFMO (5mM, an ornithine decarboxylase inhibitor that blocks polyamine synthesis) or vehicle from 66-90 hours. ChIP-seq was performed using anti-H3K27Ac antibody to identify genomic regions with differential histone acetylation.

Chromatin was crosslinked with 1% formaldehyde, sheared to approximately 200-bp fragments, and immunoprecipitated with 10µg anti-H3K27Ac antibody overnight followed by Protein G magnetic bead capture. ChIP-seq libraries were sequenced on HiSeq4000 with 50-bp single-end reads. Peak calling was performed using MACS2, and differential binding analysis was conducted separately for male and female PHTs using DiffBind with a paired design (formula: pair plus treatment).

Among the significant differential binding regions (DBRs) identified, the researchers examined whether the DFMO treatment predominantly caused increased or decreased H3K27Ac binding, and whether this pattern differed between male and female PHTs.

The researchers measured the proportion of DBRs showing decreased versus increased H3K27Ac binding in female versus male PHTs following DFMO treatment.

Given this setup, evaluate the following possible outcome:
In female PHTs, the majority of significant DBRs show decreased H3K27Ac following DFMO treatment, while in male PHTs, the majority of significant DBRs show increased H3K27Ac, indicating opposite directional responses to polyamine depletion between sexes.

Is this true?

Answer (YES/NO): NO